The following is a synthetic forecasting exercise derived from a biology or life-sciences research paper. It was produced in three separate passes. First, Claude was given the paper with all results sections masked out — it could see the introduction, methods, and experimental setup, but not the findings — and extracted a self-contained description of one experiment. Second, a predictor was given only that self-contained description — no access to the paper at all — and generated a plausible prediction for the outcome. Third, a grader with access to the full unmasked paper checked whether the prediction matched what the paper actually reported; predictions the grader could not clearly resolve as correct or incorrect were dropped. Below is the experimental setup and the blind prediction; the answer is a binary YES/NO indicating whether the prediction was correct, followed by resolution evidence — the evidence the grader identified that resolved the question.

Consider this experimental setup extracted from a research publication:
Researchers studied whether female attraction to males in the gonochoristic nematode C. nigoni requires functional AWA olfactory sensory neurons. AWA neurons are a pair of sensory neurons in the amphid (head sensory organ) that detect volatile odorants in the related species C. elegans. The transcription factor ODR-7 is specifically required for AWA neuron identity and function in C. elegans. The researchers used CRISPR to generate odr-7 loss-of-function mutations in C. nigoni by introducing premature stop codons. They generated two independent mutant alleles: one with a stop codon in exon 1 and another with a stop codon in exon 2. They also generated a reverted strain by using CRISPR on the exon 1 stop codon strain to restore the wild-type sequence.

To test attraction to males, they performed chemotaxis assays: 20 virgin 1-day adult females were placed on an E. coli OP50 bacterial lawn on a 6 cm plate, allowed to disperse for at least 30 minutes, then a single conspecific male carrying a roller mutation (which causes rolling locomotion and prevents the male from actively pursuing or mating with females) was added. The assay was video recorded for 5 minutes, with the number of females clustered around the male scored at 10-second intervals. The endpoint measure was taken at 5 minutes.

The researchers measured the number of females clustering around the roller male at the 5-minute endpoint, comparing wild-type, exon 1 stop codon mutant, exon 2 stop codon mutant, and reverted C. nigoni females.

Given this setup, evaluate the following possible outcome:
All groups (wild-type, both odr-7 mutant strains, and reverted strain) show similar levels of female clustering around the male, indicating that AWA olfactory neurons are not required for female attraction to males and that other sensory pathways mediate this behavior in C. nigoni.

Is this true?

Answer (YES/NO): NO